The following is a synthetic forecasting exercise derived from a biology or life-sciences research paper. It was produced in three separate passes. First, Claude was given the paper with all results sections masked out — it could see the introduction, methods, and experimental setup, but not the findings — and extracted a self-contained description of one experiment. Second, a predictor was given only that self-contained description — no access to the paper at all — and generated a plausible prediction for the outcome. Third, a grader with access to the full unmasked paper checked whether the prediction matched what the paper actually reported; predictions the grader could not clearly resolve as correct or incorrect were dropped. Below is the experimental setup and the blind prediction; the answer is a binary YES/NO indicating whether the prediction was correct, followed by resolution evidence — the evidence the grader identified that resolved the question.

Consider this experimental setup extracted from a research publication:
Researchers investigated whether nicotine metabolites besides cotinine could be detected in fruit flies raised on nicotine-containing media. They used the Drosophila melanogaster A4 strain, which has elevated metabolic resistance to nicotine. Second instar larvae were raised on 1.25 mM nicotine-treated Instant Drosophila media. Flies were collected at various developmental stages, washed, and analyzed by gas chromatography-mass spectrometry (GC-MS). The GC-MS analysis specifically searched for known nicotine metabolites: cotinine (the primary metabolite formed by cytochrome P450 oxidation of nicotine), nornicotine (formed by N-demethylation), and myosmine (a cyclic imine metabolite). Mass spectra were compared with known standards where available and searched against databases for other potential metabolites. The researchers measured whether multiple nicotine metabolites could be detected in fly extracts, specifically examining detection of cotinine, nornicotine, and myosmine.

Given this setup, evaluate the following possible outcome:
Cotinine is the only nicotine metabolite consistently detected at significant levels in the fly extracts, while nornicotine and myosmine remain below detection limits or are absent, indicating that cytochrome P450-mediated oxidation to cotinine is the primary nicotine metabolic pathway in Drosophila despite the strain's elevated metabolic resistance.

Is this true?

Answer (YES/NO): NO